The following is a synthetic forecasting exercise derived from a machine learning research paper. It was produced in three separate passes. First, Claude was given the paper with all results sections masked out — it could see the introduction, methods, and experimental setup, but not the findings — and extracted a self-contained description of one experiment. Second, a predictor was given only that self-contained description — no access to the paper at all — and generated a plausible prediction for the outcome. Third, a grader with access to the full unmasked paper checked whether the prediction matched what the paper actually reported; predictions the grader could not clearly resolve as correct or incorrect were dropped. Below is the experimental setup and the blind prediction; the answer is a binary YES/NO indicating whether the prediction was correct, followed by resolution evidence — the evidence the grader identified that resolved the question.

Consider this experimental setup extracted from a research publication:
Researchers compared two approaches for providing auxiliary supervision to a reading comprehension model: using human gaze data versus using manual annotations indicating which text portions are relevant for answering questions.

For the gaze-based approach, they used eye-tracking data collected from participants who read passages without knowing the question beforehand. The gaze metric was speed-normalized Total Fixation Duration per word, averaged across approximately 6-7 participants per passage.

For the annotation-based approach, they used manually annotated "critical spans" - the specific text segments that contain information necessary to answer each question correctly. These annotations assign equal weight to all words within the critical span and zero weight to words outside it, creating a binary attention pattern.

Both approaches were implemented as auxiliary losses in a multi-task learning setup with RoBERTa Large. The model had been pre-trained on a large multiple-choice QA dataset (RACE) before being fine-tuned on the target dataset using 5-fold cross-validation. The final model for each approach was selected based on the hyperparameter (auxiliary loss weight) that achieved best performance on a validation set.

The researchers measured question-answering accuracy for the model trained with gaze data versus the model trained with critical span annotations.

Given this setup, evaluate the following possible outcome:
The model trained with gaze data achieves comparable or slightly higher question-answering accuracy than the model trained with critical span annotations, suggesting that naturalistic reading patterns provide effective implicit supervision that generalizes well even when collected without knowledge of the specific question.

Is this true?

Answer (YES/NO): YES